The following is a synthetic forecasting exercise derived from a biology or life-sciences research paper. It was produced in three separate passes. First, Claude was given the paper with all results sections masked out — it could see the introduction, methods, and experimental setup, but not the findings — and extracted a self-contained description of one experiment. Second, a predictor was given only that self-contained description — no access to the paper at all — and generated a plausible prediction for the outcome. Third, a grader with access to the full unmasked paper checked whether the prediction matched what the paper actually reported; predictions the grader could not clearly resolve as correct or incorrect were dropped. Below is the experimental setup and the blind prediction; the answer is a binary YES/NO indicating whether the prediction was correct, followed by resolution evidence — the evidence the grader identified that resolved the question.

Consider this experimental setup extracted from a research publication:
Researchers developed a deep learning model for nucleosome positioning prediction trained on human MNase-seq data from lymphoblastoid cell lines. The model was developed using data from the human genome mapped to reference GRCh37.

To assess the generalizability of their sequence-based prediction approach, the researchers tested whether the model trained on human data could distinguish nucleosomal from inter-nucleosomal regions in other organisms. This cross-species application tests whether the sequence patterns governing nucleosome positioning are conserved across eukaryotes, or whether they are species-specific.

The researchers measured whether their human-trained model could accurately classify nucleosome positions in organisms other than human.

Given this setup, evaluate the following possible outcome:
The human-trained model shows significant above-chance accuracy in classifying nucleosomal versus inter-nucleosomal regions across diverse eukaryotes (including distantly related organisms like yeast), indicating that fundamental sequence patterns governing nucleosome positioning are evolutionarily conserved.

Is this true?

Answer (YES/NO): NO